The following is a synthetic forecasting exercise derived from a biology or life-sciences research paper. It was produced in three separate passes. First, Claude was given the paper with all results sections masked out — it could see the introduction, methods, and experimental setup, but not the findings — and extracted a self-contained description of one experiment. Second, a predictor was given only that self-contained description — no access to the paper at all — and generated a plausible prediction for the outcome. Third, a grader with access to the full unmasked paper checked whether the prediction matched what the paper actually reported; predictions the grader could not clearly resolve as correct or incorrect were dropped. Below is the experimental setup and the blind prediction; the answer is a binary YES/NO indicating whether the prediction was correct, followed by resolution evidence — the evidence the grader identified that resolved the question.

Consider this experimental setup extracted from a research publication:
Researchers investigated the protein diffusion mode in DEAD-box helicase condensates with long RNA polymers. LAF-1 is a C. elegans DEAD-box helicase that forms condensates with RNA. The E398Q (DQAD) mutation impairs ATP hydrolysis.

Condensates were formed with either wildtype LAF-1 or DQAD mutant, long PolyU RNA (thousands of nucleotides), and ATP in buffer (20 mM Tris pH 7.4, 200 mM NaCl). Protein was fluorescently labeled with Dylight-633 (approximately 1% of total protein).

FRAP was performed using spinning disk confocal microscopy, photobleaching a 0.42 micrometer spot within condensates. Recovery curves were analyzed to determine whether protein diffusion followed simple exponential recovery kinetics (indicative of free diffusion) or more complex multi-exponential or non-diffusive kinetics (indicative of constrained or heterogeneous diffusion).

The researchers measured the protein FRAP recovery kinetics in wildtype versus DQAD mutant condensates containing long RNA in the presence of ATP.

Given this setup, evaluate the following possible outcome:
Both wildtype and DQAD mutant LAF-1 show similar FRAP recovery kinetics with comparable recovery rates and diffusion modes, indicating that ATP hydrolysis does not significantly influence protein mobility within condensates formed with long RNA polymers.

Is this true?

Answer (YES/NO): NO